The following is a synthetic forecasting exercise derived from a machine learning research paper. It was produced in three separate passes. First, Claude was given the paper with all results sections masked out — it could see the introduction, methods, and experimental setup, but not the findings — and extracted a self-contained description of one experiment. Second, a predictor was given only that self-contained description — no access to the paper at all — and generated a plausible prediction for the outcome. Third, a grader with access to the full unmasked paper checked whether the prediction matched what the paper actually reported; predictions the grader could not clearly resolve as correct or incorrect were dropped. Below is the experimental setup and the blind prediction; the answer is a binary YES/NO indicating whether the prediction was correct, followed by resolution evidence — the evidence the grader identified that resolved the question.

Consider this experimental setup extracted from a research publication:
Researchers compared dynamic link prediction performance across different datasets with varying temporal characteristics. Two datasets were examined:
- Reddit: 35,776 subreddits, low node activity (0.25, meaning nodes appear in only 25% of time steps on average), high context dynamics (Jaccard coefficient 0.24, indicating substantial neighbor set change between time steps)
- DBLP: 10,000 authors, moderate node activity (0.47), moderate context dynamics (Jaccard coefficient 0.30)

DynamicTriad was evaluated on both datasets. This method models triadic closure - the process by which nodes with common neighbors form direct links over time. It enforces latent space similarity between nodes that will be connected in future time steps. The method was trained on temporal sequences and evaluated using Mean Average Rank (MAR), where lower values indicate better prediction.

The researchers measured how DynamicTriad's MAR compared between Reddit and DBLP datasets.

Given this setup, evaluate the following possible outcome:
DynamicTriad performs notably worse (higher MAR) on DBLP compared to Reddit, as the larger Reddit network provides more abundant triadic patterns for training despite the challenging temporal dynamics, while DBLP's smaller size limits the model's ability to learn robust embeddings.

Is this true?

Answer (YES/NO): YES